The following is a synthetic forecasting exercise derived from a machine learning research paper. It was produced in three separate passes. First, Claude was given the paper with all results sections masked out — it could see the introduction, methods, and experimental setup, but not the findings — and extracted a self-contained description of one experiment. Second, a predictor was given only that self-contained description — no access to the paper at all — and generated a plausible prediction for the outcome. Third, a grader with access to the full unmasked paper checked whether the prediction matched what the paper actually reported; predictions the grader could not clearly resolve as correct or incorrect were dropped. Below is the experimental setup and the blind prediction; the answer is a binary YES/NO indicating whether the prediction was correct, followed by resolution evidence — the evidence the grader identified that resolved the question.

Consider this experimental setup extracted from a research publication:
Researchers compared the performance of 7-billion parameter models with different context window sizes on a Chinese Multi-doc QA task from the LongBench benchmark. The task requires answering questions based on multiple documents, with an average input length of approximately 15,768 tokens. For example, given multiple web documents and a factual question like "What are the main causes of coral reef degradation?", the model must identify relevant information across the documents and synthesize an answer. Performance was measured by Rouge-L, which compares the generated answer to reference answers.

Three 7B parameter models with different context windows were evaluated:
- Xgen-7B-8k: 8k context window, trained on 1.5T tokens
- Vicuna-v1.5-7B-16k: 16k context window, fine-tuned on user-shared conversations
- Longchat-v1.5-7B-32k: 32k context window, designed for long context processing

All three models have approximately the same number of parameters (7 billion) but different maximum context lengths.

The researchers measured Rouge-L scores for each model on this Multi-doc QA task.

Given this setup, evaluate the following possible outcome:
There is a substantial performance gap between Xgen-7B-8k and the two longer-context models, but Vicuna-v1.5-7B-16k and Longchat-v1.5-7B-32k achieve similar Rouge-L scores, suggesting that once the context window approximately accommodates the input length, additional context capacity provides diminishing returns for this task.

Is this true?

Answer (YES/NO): YES